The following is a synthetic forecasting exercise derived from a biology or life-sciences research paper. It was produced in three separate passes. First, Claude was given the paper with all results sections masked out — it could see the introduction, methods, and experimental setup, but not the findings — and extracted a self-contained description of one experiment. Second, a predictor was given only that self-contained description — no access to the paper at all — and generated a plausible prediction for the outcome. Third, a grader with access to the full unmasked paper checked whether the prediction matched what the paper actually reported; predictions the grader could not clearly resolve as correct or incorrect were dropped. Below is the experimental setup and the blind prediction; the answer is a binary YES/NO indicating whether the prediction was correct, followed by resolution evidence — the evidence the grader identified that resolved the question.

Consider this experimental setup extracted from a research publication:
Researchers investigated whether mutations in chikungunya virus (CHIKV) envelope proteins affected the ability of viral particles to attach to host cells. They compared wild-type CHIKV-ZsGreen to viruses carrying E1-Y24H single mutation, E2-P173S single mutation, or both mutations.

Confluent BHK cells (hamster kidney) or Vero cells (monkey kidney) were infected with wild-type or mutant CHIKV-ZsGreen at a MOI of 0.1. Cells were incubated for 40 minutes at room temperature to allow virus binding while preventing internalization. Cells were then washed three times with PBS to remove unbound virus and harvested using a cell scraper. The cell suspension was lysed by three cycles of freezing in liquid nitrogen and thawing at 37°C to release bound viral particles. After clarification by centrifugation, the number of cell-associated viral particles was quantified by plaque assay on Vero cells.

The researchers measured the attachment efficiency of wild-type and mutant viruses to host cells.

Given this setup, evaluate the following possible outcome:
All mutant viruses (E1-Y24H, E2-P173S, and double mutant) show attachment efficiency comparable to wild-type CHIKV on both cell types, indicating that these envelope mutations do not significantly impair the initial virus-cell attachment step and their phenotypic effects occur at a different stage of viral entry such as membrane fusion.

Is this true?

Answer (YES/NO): YES